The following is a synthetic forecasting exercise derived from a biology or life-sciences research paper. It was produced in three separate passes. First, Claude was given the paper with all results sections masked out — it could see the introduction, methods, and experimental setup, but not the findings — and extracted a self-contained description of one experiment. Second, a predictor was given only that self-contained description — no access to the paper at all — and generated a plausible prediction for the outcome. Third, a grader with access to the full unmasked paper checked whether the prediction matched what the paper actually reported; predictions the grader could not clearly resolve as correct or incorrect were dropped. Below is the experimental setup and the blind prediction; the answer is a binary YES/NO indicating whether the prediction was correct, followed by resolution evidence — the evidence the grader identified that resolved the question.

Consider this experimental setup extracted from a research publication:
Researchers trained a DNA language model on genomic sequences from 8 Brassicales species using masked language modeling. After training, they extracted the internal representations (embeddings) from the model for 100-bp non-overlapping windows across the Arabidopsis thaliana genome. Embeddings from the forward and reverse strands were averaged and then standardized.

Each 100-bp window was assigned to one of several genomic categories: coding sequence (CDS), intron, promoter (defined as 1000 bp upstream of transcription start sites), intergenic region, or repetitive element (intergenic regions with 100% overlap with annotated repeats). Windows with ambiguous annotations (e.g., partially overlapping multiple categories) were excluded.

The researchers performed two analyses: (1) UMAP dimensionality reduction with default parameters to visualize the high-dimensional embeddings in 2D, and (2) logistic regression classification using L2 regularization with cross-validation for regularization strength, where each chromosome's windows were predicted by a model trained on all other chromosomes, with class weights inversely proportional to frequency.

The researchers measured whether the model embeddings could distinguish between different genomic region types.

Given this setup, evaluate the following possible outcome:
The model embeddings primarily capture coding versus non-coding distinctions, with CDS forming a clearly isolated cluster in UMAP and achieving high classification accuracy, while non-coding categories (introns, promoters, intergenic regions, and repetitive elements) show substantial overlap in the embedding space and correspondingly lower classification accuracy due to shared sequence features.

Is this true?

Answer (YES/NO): NO